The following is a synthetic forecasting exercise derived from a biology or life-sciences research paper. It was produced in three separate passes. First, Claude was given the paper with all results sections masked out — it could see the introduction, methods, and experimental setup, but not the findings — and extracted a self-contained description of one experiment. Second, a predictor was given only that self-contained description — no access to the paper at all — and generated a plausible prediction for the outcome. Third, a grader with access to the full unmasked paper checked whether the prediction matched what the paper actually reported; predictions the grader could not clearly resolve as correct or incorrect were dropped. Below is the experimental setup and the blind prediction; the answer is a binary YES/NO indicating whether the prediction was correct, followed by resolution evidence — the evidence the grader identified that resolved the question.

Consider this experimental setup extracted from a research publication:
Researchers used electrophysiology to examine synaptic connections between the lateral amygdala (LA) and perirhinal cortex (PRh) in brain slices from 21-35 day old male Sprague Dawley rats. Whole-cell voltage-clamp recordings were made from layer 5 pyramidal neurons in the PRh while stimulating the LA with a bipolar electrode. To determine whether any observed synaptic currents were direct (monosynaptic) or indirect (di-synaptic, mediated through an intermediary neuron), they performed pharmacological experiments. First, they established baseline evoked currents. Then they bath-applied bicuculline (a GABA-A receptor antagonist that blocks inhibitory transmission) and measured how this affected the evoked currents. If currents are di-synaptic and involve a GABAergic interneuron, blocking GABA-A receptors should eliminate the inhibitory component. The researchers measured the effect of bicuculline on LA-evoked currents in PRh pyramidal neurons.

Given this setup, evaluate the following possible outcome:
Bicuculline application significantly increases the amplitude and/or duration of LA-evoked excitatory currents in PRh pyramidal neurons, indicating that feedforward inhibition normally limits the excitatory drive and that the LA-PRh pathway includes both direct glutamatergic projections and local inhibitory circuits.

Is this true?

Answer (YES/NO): NO